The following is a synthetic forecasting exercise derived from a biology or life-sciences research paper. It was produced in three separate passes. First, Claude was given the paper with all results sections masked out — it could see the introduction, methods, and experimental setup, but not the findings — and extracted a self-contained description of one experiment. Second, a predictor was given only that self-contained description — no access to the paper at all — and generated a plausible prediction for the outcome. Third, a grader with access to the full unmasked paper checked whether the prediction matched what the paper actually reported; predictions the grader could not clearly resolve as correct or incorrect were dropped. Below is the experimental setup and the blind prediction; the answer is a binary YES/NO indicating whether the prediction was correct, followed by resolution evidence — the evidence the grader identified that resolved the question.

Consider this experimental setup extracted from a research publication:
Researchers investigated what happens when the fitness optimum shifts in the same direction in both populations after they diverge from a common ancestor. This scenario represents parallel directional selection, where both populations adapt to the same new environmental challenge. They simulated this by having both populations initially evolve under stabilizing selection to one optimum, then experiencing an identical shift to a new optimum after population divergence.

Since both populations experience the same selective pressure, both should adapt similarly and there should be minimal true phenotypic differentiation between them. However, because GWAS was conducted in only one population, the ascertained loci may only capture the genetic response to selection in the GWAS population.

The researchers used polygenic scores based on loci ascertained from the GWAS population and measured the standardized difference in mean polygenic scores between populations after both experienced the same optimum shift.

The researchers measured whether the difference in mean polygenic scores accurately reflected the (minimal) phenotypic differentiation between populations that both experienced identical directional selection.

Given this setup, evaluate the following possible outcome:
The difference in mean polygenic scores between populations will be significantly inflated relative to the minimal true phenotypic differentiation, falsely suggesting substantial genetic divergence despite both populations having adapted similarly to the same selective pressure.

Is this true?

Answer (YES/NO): YES